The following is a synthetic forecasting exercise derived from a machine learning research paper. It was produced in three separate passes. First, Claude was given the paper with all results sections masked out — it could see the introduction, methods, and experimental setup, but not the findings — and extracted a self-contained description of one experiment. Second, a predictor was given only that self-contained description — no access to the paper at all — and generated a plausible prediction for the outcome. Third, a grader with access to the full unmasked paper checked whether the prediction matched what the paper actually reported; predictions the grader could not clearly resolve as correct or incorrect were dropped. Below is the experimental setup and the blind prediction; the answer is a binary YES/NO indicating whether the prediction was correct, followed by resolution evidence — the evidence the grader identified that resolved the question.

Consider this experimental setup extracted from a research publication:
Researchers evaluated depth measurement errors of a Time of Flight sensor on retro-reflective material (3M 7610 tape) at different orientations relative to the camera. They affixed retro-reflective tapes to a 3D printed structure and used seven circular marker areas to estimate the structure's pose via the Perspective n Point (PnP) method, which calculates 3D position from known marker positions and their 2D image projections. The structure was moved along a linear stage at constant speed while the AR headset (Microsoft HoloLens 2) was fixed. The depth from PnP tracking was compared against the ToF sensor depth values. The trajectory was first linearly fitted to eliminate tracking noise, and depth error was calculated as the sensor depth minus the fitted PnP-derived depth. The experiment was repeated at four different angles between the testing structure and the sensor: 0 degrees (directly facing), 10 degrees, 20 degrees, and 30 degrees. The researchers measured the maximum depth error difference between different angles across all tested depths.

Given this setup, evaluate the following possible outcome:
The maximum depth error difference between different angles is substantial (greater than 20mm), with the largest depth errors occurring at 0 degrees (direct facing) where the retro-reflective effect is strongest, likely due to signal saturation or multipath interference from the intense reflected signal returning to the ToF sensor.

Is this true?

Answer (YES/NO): NO